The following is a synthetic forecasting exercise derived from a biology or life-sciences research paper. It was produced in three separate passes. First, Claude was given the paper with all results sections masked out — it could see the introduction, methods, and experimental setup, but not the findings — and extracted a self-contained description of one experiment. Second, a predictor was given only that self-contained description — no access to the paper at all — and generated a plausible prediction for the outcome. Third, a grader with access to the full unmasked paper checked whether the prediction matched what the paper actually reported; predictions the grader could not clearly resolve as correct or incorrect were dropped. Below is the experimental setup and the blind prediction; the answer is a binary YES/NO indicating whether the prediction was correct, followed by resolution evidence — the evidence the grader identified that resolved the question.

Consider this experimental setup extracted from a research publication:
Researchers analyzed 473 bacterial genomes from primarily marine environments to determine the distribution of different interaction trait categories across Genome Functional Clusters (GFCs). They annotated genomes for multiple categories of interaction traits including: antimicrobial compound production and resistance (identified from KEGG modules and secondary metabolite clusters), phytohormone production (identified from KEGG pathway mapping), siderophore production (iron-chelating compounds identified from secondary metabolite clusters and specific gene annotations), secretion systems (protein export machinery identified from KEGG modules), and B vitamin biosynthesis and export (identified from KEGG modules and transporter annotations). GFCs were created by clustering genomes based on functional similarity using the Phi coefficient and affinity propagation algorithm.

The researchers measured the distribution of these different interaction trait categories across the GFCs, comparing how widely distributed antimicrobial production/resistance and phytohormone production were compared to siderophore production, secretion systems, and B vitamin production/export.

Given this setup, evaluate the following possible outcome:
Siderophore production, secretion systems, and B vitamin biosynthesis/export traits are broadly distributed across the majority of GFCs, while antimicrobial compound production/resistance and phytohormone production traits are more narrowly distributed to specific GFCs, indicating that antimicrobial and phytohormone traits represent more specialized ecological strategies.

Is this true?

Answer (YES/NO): NO